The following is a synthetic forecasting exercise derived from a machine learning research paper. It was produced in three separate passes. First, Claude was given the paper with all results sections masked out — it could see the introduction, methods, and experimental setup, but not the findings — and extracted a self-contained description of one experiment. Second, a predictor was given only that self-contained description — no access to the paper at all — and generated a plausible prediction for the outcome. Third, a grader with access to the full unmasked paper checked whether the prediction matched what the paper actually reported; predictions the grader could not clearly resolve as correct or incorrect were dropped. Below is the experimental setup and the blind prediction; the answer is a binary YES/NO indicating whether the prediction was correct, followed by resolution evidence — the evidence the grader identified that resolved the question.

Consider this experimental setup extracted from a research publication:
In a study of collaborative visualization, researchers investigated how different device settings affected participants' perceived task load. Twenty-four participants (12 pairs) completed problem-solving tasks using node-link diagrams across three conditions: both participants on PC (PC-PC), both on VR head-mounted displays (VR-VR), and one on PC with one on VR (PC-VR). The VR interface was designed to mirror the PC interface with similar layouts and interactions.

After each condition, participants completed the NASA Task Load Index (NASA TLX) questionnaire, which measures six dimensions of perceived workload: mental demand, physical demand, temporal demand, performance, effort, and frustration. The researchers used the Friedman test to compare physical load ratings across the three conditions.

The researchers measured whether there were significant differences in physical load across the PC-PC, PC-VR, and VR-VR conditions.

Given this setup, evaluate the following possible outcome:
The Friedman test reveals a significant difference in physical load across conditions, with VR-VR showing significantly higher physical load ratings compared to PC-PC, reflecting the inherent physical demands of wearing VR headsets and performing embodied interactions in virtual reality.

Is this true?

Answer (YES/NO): YES